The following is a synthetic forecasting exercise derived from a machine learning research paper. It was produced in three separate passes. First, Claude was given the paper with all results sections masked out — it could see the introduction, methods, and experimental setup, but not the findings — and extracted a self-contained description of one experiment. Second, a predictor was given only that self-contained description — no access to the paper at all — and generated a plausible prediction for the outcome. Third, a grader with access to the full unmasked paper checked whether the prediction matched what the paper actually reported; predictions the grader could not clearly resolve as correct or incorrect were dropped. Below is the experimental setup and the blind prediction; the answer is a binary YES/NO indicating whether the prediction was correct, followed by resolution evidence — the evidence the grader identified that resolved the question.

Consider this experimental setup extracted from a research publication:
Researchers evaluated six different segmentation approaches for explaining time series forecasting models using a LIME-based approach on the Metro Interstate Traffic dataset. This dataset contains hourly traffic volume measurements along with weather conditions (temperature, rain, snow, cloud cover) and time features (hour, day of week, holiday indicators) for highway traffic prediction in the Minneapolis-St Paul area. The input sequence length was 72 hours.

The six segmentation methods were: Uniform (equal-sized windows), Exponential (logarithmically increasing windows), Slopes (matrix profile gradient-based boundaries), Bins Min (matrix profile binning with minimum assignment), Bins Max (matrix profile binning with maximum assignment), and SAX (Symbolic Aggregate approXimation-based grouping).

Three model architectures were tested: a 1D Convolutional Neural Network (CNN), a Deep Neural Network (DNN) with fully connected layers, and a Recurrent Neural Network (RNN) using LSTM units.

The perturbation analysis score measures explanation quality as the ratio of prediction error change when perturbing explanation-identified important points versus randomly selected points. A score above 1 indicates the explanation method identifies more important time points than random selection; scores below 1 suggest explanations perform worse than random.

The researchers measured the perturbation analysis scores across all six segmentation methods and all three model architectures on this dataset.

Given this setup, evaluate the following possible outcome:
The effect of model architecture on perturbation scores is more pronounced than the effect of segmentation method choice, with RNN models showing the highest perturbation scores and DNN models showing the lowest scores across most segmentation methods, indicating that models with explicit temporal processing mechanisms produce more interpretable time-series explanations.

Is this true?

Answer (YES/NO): NO